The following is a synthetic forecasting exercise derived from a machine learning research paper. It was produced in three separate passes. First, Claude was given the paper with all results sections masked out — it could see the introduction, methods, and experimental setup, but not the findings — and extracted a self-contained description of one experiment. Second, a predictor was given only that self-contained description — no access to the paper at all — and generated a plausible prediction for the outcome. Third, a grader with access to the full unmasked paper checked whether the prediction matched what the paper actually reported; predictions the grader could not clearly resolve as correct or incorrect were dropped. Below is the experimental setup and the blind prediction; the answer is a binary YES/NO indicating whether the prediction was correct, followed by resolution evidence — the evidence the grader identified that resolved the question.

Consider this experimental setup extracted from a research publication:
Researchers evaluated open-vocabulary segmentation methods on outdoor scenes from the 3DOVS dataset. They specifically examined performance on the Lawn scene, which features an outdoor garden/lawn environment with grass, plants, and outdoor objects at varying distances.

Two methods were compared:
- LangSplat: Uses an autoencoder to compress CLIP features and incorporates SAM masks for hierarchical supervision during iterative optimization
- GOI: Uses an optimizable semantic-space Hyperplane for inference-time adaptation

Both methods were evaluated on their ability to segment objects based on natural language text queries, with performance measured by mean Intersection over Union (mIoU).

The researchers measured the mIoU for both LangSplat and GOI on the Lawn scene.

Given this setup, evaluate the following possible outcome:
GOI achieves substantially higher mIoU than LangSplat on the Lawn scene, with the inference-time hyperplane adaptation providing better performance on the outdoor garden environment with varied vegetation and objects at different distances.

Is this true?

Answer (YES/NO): NO